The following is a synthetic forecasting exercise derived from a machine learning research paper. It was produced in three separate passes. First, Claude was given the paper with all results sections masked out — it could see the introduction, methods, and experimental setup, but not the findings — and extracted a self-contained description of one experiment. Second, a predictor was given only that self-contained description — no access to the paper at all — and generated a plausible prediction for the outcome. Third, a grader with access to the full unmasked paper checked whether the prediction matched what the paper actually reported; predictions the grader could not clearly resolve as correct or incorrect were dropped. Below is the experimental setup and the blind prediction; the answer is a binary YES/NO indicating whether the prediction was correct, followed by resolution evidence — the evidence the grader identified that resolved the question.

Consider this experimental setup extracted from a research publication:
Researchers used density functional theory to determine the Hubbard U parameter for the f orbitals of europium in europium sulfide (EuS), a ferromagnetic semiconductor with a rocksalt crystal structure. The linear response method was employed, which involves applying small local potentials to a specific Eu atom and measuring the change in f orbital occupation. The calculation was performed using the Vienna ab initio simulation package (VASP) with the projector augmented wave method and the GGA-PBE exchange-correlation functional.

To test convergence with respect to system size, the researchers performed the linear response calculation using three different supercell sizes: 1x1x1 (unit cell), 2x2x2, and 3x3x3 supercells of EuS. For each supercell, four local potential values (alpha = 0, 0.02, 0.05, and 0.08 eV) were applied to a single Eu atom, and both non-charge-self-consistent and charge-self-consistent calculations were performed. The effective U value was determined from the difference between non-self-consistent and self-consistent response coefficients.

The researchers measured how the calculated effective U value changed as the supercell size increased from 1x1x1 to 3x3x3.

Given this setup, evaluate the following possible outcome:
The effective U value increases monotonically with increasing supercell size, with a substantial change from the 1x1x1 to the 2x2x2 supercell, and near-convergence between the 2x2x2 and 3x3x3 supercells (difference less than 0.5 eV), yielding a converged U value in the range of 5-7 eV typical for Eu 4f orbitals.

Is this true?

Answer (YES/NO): NO